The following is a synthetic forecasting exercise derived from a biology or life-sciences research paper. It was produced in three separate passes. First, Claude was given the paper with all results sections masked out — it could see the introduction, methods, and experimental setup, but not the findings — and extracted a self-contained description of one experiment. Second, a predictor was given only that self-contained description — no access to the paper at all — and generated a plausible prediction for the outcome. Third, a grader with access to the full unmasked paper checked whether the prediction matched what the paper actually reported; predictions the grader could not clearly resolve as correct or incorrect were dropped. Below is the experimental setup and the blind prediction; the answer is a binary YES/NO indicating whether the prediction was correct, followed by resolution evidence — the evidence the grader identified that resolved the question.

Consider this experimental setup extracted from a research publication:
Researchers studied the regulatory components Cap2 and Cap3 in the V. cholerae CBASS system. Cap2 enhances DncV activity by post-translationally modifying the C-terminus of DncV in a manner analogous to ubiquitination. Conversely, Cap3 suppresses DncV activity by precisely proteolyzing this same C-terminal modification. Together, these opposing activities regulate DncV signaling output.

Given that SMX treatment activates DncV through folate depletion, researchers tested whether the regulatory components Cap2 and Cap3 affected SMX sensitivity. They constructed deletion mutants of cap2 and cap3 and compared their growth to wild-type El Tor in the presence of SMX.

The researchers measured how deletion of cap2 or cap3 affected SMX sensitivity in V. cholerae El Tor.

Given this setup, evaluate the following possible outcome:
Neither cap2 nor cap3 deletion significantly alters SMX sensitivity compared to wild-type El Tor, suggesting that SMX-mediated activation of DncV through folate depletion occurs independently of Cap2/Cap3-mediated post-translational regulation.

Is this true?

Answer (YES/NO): YES